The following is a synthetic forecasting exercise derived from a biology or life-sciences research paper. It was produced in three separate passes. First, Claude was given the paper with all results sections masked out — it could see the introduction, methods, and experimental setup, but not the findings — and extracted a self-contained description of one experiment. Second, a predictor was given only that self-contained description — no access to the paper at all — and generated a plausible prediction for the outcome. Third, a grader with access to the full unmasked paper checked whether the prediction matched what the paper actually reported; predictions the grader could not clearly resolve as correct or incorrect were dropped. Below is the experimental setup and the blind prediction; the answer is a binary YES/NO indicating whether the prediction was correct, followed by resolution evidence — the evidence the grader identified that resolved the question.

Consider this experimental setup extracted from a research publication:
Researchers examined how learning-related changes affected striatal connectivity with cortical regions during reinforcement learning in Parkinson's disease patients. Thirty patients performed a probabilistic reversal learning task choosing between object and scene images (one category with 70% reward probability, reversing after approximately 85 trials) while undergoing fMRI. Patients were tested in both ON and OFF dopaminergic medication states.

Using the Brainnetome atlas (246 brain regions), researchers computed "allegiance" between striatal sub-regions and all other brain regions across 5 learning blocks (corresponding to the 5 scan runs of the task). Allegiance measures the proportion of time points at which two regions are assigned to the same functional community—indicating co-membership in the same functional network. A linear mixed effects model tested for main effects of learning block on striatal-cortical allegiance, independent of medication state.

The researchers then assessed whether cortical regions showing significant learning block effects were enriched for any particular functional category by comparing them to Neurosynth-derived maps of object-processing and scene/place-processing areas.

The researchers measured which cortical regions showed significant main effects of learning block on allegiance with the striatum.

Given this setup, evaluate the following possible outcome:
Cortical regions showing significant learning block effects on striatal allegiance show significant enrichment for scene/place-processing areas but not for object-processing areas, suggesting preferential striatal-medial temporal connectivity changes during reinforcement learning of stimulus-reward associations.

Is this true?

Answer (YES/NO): NO